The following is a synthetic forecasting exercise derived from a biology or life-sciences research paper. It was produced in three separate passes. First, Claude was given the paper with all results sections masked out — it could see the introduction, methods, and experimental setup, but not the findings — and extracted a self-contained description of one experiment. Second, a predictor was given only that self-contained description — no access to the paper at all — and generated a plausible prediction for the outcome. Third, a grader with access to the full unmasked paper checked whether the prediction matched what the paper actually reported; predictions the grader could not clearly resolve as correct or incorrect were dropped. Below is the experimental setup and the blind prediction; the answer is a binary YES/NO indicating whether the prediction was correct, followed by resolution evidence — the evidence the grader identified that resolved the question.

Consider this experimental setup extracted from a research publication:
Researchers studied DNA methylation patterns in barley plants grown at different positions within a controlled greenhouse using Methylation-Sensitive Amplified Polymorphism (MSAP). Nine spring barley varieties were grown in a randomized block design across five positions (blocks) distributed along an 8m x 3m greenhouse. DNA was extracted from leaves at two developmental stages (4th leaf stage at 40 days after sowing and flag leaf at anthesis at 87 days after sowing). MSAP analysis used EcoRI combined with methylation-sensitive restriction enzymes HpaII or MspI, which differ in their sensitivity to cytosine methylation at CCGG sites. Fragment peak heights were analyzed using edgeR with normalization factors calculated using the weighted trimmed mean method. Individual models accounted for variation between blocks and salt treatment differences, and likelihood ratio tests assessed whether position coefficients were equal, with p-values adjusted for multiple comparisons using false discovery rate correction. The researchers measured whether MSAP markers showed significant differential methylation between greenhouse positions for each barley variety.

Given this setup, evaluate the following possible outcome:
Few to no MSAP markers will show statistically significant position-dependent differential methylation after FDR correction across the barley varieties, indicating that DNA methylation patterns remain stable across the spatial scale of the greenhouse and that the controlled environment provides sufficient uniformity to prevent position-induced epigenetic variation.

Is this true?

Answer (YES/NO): NO